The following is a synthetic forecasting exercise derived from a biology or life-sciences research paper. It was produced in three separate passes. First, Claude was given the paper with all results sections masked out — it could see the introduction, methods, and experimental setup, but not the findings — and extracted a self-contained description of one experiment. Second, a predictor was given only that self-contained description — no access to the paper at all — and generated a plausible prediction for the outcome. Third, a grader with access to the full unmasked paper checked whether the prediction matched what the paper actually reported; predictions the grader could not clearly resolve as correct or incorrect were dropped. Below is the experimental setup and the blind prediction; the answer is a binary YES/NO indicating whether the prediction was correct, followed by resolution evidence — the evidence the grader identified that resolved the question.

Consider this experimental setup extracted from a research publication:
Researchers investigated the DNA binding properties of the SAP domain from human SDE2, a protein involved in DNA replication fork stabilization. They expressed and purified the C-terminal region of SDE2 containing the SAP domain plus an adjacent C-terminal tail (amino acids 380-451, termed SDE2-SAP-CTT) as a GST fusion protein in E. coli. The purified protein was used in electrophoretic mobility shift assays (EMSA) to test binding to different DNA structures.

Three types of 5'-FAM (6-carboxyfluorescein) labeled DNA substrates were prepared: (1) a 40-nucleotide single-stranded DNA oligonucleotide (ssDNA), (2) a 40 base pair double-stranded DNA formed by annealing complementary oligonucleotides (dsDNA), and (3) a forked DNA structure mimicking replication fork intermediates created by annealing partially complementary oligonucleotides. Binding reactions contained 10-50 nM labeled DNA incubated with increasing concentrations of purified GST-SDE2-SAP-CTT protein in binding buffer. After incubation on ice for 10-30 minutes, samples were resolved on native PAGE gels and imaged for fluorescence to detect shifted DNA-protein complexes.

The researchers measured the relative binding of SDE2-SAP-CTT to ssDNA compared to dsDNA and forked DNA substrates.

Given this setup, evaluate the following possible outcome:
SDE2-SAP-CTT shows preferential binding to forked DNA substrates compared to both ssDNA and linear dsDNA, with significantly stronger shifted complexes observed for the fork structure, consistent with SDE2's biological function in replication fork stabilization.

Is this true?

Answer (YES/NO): NO